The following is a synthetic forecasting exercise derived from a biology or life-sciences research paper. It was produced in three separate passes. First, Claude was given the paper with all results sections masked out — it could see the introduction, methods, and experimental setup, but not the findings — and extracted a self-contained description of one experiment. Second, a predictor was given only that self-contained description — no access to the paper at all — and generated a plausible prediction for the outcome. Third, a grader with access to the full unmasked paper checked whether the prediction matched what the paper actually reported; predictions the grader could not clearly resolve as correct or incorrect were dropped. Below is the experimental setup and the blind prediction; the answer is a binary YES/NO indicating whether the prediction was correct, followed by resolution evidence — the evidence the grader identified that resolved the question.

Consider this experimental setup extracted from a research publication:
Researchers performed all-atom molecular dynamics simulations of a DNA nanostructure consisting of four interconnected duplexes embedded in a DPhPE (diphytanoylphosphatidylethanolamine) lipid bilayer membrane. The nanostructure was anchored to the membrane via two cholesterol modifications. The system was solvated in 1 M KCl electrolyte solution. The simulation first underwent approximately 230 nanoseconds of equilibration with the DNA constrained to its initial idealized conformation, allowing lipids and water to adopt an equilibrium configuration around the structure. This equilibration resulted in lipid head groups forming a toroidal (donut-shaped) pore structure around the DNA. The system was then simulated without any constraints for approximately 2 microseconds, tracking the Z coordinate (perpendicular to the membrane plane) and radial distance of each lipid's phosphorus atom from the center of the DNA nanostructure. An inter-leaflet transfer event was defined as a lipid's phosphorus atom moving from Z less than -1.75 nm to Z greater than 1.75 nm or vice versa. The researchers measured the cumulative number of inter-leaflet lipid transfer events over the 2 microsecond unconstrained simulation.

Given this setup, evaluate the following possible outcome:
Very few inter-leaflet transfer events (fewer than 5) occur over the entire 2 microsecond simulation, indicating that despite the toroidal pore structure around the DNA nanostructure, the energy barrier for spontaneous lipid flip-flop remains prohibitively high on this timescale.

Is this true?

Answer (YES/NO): NO